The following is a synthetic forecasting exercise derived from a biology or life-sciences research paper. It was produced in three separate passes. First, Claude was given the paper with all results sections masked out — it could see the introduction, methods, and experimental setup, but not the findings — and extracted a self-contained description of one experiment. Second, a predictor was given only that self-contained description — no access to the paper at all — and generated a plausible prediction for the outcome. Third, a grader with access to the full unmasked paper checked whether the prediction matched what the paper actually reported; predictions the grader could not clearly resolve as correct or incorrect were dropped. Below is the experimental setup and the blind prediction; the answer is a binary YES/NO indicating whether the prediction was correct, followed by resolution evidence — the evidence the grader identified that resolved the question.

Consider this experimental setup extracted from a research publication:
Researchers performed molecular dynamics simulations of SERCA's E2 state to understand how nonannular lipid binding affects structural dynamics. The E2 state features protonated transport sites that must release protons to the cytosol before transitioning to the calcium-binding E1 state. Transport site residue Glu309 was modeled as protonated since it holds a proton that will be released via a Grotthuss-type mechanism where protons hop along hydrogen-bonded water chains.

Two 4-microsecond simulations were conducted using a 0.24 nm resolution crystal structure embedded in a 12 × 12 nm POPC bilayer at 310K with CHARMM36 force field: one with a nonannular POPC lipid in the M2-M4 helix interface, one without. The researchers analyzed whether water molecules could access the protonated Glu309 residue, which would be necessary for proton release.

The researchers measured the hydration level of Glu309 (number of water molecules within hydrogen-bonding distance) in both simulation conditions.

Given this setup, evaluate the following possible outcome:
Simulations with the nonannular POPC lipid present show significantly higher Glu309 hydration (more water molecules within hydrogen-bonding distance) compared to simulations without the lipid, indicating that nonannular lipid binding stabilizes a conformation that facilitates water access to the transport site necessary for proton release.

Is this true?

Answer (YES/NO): NO